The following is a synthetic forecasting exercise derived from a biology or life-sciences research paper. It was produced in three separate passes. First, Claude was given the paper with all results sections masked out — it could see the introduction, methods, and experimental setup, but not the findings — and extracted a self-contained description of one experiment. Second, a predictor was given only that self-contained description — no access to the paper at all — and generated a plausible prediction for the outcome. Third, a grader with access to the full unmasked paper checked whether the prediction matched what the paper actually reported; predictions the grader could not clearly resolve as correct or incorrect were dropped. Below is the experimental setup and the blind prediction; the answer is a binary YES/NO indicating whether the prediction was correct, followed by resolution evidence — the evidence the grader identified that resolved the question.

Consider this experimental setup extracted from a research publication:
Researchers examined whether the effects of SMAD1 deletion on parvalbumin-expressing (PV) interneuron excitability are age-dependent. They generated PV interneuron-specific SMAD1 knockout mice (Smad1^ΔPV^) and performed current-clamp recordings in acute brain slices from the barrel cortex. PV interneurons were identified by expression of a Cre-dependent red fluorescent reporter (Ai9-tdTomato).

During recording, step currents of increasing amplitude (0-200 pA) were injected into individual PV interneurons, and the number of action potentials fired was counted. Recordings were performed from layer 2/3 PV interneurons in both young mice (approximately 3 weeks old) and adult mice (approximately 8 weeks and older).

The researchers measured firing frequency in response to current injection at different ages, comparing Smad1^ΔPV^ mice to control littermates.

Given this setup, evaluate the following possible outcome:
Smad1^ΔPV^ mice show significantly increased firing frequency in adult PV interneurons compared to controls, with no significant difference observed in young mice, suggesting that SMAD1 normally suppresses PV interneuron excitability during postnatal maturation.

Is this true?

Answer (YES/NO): NO